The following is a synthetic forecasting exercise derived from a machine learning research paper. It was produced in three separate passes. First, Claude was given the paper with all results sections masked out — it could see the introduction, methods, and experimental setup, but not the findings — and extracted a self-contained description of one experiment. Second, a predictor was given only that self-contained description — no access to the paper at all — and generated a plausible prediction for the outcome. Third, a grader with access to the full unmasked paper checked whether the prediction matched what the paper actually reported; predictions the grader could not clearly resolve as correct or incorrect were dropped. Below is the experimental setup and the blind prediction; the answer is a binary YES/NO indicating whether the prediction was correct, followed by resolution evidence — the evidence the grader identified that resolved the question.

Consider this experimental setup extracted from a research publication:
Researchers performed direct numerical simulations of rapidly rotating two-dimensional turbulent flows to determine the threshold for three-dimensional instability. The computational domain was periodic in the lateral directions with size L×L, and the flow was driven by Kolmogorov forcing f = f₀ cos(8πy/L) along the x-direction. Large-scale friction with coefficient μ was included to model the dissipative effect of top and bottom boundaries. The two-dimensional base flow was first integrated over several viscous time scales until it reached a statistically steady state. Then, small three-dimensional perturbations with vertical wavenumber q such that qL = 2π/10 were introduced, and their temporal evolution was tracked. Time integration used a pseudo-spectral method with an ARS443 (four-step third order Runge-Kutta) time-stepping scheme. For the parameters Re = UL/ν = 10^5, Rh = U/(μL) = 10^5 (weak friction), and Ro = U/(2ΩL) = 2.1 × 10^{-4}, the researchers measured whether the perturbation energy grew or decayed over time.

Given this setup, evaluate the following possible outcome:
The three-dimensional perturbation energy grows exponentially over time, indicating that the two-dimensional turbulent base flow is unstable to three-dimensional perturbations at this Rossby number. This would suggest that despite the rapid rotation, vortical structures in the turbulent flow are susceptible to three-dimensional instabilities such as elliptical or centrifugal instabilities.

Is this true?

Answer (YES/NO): YES